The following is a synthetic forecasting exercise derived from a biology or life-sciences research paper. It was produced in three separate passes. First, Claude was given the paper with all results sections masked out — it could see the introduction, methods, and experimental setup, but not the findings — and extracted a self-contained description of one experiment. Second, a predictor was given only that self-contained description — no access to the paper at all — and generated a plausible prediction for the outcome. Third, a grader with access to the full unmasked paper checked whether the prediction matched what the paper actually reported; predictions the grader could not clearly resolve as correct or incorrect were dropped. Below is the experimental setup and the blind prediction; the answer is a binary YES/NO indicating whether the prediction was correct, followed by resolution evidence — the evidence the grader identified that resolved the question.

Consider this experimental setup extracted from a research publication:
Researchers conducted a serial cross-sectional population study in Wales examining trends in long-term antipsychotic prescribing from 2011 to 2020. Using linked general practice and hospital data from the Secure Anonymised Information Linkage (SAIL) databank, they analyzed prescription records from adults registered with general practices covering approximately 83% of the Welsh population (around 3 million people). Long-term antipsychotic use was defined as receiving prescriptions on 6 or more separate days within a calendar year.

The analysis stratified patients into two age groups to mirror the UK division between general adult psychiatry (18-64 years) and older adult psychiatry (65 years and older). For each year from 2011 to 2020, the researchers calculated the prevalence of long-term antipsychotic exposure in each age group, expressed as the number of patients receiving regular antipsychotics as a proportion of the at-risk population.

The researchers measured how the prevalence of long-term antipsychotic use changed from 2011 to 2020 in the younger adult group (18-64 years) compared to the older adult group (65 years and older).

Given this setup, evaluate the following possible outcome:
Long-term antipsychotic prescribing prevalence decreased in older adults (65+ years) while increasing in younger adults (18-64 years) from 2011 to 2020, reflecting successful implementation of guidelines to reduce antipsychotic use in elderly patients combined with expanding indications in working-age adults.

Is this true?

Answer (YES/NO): YES